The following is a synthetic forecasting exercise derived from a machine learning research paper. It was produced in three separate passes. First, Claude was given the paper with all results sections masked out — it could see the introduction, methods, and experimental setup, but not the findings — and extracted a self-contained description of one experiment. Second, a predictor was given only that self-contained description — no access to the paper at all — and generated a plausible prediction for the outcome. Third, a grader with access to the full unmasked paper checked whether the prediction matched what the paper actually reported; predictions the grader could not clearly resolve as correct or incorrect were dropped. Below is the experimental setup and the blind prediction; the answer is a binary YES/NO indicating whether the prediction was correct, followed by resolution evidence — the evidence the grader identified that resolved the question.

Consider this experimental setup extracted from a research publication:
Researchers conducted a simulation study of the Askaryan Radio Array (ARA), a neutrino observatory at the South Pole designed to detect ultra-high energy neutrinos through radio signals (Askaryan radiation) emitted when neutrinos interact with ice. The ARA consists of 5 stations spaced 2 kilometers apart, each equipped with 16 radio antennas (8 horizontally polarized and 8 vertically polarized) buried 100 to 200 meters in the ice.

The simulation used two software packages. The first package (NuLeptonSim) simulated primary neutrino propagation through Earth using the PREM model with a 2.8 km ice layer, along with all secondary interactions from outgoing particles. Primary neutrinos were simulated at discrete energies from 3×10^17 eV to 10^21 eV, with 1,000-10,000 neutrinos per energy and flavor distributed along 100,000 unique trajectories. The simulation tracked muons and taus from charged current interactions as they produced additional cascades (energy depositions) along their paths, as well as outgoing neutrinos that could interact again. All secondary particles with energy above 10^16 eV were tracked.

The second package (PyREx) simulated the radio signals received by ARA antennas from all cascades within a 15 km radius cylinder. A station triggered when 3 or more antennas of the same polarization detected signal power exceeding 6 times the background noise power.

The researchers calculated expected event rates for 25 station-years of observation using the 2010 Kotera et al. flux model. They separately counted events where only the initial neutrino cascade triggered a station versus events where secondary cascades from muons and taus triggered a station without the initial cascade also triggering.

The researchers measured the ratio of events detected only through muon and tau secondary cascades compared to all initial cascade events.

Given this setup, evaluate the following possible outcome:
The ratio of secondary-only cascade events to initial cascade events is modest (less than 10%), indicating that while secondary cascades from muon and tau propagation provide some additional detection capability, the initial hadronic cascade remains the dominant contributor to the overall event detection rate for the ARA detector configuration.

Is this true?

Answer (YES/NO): NO